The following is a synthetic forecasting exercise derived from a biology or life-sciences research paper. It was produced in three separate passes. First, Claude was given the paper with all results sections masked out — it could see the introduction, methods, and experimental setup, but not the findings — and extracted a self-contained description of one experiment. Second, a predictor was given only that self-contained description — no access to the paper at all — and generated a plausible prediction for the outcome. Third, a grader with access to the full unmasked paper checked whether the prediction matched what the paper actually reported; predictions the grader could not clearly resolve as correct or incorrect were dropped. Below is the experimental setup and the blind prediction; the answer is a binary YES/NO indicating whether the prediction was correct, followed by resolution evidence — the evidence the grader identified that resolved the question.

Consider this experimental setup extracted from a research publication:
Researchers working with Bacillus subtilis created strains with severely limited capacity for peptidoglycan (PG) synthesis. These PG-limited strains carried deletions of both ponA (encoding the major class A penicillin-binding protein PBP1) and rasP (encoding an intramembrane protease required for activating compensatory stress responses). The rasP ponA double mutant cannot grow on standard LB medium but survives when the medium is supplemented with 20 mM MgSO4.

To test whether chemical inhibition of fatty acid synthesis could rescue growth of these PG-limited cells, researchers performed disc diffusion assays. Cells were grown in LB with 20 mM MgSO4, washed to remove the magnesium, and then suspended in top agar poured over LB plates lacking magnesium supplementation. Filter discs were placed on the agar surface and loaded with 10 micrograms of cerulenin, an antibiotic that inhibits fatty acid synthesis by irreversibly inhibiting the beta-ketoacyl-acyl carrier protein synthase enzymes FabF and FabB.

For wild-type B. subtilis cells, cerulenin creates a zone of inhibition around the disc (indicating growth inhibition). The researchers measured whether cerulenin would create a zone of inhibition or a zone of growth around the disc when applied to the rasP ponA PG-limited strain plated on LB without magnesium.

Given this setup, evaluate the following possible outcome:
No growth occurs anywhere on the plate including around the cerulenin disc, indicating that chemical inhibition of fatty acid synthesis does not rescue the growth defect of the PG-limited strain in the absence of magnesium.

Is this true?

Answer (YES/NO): NO